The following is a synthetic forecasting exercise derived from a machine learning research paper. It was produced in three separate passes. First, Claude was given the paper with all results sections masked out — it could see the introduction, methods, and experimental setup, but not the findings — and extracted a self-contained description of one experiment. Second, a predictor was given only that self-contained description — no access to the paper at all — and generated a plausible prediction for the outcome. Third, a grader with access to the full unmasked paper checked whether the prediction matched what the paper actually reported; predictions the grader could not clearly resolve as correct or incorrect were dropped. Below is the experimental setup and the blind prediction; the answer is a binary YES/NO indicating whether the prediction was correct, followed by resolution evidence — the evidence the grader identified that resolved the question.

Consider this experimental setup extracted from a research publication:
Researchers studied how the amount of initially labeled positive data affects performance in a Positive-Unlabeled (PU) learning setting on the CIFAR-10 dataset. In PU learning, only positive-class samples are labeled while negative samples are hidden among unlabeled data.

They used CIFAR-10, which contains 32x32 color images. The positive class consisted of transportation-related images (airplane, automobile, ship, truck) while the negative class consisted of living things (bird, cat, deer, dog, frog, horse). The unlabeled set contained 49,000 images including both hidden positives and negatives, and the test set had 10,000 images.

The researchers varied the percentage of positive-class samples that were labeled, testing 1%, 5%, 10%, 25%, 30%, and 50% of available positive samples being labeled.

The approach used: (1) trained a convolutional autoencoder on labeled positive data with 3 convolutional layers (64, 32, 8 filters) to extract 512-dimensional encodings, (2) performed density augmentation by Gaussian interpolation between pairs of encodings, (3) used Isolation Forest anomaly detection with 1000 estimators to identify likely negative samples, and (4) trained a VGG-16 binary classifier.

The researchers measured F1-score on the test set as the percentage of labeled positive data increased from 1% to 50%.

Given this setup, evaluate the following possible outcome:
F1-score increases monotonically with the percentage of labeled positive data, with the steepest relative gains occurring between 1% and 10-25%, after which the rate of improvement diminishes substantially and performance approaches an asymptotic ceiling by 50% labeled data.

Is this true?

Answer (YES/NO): NO